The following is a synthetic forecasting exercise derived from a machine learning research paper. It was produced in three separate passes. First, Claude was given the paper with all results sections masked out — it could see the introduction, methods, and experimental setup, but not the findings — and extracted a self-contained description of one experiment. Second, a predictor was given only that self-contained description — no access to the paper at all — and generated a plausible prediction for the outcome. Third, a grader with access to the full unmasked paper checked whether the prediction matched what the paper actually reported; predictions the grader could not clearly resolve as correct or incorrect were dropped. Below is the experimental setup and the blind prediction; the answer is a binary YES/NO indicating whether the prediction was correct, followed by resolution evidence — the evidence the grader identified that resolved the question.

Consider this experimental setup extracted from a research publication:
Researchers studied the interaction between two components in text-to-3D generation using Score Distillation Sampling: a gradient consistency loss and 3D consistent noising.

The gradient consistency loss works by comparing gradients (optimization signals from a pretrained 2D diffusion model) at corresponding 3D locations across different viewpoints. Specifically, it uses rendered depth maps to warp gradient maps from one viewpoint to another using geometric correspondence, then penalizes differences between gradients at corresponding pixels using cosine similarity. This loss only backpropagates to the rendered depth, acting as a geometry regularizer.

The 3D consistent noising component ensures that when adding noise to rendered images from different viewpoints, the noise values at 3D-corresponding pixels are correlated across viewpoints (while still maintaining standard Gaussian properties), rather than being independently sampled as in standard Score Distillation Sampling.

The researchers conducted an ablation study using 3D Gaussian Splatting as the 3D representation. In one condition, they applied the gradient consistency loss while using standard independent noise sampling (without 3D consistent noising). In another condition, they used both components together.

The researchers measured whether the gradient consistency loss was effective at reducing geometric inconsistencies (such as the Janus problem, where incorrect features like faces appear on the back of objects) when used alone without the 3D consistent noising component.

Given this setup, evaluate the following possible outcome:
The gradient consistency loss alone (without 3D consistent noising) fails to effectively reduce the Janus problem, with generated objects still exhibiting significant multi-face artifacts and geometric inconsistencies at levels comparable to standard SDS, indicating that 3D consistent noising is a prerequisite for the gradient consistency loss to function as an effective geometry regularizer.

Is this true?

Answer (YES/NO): YES